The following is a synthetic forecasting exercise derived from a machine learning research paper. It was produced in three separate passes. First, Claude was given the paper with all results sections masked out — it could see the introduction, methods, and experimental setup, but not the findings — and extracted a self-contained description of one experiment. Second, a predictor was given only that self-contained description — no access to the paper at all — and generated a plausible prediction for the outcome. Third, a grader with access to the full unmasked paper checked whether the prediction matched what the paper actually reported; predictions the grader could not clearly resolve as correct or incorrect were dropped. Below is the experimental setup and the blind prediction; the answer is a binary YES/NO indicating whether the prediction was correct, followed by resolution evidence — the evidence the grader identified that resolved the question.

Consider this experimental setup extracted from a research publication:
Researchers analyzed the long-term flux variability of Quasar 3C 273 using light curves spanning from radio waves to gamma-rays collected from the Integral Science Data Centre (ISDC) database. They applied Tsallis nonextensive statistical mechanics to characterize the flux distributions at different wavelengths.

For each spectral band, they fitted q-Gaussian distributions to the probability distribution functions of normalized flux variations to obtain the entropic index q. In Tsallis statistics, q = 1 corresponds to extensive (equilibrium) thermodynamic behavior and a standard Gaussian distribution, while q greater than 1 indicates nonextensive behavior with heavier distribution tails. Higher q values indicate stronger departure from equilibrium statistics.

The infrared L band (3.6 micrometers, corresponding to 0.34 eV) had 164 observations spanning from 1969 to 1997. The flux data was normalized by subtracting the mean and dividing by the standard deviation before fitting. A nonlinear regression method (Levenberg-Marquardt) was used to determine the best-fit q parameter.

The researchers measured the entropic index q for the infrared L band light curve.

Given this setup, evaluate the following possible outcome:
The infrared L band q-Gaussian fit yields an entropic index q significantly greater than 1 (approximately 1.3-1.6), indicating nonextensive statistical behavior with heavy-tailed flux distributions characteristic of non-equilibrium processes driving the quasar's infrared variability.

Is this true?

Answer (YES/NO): NO